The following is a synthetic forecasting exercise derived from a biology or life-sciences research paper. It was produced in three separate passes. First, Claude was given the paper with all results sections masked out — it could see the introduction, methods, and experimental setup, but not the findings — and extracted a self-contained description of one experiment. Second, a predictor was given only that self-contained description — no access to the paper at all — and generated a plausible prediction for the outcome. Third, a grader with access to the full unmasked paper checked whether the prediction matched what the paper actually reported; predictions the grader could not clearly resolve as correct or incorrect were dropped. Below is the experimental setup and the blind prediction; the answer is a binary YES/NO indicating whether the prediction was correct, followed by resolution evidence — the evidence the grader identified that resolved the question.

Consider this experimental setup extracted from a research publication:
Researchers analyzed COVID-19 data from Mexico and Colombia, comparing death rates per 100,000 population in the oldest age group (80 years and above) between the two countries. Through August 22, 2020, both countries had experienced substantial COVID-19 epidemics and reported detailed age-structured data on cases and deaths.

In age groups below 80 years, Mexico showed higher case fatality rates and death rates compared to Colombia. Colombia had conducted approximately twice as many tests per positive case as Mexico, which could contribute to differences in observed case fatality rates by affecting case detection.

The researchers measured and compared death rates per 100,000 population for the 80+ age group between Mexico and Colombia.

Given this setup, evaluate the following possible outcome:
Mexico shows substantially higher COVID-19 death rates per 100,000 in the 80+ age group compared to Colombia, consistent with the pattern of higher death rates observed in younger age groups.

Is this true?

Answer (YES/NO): NO